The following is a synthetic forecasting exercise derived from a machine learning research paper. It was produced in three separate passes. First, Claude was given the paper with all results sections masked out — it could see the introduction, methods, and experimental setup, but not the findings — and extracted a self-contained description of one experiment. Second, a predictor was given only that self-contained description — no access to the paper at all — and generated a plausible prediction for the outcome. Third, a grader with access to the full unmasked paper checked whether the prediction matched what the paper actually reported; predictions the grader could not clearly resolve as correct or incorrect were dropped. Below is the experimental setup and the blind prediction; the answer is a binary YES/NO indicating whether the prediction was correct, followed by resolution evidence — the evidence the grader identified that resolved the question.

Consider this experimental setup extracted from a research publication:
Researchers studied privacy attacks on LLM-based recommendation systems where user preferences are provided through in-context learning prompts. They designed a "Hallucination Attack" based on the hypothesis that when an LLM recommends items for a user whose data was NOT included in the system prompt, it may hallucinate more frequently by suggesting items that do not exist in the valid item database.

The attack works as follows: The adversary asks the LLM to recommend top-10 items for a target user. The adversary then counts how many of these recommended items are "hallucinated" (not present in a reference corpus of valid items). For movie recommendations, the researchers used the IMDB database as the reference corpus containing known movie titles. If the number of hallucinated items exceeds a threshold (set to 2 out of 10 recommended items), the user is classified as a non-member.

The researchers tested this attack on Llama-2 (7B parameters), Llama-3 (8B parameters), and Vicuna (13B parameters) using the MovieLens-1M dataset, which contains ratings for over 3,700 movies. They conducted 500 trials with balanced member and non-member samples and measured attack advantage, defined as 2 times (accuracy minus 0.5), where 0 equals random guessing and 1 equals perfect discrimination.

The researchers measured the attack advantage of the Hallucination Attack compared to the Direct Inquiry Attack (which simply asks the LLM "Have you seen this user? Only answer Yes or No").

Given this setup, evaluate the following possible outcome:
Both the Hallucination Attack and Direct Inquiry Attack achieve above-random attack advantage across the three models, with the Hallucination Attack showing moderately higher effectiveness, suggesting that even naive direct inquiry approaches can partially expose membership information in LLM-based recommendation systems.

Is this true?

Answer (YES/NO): NO